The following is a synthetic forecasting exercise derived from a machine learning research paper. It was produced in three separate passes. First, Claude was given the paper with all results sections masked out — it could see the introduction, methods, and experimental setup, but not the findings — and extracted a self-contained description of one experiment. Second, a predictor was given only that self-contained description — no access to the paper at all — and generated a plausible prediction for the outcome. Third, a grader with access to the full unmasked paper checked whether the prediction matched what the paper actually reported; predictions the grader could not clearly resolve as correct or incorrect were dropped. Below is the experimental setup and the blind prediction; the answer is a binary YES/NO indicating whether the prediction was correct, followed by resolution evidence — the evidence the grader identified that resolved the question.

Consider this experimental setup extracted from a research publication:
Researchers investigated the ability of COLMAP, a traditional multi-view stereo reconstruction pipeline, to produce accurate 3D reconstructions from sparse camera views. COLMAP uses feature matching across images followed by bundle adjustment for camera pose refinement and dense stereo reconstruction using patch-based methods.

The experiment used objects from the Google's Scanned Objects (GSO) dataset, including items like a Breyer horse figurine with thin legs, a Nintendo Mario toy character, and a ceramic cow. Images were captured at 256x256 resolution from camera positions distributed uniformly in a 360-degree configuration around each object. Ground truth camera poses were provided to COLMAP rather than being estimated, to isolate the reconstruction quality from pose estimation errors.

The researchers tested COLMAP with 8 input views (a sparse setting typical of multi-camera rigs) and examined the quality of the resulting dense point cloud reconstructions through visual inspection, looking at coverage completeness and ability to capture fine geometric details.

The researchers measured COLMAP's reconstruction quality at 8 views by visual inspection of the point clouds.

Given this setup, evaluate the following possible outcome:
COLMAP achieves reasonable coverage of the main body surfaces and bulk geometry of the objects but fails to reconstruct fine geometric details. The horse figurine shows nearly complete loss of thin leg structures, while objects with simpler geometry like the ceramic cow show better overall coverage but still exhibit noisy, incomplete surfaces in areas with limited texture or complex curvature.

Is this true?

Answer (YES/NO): NO